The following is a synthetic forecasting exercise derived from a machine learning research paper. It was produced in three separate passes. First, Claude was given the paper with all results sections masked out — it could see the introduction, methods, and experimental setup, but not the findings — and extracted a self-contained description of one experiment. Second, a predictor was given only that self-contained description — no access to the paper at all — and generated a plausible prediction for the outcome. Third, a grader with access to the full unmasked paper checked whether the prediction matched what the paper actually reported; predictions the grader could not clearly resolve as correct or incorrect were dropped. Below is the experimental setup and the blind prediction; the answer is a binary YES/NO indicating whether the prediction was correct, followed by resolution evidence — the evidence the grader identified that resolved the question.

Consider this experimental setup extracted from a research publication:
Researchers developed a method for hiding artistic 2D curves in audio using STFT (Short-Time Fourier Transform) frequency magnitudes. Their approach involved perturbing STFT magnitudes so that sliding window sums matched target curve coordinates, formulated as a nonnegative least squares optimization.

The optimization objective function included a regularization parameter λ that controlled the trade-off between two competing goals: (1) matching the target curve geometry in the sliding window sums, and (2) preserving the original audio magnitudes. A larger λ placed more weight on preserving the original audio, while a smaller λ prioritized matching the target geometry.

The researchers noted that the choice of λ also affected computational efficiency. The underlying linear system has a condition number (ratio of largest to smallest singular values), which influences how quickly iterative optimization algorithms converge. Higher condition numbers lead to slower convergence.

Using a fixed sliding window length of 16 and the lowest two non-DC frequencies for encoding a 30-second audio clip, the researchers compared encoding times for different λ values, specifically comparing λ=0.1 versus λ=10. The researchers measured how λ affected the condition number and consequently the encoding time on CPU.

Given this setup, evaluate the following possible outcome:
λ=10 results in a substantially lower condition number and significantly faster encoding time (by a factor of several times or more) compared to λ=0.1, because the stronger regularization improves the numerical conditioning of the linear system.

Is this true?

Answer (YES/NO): YES